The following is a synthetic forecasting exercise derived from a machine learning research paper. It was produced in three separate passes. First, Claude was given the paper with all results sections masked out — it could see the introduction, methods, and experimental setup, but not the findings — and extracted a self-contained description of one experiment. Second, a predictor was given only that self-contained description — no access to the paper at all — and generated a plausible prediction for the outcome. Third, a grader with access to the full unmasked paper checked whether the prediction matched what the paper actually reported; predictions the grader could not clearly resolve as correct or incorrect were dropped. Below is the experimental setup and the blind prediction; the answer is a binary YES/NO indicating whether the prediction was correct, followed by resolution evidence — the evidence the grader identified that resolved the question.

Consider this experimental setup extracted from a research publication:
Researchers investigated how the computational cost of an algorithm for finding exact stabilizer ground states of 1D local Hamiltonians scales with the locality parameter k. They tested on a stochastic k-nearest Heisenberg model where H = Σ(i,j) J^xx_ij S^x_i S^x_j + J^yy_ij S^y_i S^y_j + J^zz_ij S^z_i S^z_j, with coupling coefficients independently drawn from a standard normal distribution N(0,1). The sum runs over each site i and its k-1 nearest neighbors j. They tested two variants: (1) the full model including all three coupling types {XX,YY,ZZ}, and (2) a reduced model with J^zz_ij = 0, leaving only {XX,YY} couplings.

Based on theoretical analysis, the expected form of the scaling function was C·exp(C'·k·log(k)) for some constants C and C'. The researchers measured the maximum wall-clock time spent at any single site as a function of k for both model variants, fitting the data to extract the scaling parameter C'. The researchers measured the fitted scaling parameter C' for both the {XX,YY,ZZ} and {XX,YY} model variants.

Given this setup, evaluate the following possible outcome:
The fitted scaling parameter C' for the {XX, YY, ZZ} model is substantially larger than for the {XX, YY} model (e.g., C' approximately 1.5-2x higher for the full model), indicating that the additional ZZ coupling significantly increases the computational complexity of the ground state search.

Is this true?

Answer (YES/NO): NO